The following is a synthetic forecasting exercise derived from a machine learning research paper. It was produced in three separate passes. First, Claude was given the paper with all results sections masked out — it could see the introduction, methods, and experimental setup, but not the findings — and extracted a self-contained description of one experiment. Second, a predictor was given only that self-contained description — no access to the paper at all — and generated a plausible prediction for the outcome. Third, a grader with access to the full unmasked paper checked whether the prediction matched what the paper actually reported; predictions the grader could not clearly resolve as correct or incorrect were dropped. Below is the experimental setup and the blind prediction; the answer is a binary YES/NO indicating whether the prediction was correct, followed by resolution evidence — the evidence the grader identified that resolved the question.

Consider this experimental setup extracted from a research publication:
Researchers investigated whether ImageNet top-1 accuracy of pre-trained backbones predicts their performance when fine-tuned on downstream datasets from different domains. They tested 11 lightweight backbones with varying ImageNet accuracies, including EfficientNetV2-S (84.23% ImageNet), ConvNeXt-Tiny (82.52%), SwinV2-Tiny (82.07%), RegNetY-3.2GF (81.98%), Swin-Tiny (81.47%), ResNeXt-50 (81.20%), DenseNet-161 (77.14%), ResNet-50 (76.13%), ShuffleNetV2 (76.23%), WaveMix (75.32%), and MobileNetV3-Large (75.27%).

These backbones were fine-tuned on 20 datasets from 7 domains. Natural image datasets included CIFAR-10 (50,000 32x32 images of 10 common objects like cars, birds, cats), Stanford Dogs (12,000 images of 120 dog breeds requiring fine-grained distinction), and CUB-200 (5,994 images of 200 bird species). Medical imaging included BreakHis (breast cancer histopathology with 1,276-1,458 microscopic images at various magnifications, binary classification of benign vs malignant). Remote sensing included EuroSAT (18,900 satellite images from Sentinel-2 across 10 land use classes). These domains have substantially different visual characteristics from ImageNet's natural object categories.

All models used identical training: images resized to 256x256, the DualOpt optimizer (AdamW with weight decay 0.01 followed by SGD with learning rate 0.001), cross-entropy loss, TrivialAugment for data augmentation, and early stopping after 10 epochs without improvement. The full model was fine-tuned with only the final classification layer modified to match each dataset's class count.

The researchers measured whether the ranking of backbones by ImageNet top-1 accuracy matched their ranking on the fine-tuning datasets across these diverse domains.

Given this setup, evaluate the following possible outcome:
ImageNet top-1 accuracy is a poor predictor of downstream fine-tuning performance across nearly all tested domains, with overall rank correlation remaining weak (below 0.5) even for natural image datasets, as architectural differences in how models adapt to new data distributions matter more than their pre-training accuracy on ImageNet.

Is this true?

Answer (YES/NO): YES